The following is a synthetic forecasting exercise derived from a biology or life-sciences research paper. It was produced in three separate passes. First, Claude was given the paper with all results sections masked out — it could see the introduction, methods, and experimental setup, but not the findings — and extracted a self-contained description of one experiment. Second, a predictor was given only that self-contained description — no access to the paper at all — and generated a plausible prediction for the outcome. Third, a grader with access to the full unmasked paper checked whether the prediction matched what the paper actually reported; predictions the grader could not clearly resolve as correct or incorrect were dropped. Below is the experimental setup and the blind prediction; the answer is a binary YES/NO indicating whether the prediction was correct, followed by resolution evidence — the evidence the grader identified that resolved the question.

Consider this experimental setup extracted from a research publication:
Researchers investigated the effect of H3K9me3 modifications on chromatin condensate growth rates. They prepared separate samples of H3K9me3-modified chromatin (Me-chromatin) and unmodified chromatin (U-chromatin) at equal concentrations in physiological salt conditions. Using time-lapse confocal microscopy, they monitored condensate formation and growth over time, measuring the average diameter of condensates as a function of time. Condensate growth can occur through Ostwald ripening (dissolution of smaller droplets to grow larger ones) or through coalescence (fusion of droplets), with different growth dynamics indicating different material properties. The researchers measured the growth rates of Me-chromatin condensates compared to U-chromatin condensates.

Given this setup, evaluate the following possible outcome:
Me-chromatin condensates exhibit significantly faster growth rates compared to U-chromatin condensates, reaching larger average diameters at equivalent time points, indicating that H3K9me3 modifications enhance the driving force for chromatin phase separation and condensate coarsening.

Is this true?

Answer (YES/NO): NO